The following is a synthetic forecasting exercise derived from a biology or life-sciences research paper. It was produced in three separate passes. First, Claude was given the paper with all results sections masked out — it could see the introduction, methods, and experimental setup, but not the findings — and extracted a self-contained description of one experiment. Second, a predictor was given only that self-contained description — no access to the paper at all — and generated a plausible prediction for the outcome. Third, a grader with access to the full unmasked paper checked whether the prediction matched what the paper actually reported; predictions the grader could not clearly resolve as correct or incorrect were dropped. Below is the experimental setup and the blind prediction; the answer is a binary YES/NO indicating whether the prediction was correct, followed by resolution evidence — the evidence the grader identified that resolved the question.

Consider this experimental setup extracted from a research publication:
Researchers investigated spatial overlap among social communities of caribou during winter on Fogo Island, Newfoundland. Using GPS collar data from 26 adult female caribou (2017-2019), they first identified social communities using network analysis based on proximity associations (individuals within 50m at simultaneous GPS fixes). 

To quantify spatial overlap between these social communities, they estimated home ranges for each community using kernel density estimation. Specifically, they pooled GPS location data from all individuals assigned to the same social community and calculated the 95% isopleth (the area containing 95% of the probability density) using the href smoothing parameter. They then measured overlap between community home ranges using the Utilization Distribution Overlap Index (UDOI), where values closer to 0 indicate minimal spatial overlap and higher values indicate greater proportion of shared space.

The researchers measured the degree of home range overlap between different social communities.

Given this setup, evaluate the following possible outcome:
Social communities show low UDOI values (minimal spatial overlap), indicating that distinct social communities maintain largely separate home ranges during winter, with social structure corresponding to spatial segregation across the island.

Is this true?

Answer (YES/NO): NO